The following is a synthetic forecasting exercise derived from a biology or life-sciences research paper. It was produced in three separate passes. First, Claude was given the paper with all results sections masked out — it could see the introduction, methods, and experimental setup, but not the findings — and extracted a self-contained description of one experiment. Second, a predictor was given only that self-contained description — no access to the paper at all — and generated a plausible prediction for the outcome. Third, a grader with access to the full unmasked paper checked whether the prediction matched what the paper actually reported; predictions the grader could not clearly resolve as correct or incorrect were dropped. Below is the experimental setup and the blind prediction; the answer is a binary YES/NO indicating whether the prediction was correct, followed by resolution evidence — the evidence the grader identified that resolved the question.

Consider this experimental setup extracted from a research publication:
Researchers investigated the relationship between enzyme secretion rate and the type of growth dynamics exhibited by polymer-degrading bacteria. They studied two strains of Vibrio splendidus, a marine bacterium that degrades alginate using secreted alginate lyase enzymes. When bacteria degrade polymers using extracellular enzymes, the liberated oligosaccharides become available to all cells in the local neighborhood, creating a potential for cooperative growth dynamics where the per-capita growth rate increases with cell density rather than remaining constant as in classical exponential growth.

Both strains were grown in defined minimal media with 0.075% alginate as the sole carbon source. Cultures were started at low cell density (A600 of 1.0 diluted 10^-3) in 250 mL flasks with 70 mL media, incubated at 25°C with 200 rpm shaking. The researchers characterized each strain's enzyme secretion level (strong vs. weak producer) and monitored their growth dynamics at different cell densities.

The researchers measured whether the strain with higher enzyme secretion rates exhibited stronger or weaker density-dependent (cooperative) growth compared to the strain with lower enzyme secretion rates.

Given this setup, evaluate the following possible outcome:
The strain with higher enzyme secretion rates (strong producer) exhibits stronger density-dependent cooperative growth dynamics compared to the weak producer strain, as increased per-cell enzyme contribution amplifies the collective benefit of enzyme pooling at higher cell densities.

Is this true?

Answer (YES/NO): NO